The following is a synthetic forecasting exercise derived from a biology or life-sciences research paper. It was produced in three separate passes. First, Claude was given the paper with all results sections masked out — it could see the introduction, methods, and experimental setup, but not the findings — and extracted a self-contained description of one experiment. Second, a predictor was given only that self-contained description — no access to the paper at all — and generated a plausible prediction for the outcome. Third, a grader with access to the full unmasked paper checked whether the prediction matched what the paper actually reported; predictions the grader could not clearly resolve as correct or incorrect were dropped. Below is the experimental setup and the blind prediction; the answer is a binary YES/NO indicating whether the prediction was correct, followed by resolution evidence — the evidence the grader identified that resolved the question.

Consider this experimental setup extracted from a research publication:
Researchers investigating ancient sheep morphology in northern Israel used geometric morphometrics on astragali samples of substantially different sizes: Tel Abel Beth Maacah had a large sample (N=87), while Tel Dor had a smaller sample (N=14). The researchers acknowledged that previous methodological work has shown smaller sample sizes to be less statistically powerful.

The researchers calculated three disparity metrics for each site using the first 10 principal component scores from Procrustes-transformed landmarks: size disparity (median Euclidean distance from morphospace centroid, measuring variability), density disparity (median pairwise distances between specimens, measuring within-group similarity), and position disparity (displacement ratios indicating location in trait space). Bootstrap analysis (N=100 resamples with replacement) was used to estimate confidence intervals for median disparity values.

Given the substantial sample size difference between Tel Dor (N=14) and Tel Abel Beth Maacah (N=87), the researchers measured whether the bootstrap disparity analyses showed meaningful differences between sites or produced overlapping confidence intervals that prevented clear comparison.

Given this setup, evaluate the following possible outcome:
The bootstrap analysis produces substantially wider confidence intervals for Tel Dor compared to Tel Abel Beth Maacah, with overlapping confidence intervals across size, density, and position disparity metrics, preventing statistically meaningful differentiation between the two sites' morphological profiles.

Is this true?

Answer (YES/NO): NO